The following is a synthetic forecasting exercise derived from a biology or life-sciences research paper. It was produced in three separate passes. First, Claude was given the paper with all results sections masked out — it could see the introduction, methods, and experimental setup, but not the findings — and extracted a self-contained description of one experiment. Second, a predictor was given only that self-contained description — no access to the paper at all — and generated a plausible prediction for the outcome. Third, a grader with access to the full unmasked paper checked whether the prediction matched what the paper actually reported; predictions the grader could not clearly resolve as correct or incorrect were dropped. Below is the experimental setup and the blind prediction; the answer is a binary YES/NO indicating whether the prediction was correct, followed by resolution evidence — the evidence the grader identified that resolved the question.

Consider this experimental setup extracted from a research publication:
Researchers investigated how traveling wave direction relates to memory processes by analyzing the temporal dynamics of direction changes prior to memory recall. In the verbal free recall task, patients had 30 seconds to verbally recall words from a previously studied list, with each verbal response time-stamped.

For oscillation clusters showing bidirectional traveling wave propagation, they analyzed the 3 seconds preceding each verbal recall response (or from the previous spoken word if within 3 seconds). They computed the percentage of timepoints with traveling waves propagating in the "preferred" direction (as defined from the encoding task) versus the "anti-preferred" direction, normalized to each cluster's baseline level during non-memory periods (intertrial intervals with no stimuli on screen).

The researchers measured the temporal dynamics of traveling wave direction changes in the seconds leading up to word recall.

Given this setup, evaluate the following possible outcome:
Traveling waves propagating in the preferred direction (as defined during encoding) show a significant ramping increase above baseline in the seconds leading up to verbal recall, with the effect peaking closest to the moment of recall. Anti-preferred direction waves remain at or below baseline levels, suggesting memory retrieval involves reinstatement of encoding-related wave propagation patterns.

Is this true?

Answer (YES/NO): NO